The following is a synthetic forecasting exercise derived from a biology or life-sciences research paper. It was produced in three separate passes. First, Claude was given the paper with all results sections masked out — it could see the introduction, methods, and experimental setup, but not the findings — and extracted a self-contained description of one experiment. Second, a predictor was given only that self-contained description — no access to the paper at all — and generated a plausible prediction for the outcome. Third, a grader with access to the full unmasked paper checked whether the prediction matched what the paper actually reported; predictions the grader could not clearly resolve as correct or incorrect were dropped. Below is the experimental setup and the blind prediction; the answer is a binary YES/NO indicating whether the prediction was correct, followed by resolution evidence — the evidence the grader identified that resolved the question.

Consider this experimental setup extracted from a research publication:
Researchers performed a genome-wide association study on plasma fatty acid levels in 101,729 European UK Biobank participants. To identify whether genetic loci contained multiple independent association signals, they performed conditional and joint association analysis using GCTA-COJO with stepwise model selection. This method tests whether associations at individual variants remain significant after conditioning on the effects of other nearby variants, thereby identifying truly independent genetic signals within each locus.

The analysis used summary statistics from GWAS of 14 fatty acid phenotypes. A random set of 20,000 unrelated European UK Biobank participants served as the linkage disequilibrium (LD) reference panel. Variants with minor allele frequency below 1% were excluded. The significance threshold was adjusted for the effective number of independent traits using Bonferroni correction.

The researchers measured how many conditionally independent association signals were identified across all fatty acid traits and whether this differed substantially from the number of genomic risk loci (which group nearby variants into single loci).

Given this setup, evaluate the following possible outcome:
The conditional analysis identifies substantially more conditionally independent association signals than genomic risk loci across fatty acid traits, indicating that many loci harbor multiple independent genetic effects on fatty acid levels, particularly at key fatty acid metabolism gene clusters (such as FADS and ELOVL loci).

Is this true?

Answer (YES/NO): NO